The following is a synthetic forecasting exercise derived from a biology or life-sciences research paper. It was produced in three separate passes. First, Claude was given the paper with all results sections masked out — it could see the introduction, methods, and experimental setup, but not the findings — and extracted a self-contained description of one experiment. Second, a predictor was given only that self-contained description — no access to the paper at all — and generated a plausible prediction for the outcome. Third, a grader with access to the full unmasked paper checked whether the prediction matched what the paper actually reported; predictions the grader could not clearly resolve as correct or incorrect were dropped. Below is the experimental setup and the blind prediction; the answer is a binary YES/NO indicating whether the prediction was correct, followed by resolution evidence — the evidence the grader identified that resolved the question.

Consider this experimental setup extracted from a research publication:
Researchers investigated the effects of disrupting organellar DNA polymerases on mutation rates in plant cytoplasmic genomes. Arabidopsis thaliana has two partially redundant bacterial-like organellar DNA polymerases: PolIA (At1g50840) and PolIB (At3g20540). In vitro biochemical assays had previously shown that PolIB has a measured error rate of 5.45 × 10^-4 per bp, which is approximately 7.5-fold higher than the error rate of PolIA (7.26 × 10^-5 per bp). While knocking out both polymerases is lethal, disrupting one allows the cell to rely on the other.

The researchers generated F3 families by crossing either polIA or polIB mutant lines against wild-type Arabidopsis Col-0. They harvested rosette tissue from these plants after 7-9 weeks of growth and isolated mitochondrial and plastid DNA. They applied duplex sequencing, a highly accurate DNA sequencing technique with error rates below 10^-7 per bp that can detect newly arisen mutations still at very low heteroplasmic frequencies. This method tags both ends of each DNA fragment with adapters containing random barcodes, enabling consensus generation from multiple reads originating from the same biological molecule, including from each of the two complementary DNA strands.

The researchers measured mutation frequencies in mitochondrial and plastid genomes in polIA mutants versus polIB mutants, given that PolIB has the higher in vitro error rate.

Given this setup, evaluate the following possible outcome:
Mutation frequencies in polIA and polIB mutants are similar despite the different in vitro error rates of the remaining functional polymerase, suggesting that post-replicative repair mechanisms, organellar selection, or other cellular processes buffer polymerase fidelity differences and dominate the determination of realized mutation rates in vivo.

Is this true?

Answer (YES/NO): YES